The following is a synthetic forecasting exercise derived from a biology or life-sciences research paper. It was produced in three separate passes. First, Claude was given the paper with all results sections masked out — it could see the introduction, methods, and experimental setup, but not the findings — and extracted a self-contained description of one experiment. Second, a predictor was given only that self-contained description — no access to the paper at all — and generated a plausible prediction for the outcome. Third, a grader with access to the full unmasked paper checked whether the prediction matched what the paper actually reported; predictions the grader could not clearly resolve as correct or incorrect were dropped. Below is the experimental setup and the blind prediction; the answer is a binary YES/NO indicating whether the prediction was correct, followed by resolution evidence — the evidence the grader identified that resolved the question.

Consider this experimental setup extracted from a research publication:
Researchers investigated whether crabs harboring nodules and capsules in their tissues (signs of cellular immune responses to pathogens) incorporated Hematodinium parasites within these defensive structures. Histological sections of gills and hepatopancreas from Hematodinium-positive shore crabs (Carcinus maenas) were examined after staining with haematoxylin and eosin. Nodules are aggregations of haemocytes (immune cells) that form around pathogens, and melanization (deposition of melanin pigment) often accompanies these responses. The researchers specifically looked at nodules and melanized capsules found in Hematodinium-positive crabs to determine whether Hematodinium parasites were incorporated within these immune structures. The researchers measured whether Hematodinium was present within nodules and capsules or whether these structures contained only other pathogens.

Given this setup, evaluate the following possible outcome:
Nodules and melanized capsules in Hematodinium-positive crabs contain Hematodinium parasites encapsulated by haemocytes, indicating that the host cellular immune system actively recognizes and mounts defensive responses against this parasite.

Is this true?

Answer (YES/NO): NO